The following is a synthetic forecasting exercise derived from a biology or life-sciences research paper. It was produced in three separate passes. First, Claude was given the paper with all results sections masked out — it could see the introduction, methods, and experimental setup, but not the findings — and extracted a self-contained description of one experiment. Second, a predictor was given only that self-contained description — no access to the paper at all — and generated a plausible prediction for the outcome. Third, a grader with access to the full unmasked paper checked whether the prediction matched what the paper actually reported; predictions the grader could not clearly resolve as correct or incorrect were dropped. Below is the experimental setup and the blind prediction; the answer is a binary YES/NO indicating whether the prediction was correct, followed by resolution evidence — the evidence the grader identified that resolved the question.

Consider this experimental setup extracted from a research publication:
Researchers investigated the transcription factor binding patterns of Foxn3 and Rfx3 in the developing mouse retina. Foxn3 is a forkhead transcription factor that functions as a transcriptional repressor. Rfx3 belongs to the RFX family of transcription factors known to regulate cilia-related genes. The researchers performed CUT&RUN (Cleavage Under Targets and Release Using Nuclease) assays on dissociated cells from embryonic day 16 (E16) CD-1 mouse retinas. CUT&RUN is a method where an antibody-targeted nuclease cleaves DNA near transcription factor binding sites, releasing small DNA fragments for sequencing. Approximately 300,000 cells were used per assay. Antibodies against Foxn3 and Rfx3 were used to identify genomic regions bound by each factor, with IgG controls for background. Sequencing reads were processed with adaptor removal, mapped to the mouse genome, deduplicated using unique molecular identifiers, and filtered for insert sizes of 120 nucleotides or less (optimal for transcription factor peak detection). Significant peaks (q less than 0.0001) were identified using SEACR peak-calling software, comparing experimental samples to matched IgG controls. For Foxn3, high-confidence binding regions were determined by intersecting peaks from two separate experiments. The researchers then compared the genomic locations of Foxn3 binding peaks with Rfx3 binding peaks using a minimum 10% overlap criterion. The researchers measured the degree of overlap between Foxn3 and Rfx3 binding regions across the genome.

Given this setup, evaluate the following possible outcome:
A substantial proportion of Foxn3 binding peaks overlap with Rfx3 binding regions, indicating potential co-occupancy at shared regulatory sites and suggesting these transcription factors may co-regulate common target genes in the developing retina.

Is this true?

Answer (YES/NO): YES